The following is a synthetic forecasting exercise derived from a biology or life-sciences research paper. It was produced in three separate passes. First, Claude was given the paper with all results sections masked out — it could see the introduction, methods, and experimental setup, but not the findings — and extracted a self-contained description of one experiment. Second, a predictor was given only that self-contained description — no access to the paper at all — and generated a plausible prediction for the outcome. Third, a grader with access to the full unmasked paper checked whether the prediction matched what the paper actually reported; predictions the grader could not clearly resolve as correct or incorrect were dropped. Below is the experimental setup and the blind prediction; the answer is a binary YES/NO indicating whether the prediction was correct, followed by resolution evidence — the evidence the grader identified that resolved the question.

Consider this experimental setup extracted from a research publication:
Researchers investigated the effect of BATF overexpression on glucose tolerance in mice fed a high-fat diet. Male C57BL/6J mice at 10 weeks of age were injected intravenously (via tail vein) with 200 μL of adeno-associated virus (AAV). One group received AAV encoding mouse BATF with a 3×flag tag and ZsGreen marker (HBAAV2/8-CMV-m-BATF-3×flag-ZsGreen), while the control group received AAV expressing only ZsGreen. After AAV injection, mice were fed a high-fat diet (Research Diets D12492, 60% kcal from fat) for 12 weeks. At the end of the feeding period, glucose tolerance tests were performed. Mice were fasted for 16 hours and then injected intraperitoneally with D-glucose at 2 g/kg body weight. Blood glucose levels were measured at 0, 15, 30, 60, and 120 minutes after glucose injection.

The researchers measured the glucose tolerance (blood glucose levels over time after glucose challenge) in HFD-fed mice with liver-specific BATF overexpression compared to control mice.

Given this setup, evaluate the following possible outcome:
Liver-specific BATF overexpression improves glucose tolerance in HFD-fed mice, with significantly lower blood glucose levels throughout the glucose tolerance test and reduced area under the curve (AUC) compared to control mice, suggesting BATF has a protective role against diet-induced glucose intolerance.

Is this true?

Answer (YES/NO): NO